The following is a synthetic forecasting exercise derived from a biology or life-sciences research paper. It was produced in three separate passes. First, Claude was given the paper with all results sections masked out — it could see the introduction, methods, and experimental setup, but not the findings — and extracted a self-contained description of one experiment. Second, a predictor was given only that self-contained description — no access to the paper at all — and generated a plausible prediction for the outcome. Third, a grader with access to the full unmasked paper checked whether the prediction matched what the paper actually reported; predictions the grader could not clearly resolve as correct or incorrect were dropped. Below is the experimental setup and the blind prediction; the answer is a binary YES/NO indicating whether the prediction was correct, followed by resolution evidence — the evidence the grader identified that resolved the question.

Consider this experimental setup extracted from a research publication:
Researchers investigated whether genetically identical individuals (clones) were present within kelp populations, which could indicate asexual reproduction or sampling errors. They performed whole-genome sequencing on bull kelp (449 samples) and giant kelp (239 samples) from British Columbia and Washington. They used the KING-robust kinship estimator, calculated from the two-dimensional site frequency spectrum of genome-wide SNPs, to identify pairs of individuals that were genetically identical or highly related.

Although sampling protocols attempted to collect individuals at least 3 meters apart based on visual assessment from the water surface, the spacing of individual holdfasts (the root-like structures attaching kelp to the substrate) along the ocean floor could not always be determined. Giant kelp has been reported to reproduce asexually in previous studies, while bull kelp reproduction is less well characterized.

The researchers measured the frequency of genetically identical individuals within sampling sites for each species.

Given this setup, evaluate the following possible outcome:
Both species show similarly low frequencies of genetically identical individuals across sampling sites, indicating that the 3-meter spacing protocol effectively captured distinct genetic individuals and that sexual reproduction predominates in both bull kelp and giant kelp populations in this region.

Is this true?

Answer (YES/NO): NO